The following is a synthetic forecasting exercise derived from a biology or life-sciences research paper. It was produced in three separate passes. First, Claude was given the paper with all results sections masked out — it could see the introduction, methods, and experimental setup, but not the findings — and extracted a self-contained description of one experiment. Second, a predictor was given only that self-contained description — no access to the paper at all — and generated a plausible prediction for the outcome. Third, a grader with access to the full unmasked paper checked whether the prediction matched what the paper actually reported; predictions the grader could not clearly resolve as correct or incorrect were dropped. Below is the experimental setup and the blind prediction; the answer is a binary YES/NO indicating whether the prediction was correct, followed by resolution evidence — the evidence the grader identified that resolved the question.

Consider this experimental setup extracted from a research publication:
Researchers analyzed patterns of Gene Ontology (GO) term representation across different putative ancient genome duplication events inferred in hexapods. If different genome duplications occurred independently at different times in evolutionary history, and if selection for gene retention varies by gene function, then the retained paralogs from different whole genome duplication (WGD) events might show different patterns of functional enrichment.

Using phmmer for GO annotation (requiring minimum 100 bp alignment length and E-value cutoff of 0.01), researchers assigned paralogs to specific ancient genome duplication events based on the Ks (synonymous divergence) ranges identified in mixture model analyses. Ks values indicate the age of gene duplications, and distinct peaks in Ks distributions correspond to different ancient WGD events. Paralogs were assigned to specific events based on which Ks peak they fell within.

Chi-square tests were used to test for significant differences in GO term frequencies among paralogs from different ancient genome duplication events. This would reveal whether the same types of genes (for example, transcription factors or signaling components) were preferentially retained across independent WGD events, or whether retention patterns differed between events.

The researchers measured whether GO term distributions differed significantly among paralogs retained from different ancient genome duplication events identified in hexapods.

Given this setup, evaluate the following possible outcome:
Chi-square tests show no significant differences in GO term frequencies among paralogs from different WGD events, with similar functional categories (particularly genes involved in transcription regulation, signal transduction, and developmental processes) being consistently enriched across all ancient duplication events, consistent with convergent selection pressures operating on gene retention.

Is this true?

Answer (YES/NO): NO